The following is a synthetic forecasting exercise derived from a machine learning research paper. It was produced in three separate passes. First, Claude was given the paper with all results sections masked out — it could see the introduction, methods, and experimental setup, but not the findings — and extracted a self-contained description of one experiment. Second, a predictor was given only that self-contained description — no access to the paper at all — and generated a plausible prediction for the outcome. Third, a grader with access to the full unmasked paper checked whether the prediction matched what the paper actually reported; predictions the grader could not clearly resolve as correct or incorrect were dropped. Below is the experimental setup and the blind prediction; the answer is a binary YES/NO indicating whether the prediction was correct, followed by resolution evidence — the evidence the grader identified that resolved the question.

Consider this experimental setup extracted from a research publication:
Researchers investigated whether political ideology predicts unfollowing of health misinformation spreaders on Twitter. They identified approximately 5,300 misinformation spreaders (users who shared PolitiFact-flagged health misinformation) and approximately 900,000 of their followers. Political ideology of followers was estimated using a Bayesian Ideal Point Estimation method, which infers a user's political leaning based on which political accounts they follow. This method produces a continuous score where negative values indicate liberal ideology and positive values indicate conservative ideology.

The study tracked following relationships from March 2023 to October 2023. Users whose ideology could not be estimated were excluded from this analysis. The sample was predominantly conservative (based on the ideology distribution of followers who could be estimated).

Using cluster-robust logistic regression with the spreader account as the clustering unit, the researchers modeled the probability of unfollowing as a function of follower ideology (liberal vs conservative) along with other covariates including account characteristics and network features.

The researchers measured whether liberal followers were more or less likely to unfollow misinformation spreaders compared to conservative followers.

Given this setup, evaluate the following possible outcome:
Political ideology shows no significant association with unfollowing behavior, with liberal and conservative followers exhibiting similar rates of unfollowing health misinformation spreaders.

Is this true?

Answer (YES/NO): NO